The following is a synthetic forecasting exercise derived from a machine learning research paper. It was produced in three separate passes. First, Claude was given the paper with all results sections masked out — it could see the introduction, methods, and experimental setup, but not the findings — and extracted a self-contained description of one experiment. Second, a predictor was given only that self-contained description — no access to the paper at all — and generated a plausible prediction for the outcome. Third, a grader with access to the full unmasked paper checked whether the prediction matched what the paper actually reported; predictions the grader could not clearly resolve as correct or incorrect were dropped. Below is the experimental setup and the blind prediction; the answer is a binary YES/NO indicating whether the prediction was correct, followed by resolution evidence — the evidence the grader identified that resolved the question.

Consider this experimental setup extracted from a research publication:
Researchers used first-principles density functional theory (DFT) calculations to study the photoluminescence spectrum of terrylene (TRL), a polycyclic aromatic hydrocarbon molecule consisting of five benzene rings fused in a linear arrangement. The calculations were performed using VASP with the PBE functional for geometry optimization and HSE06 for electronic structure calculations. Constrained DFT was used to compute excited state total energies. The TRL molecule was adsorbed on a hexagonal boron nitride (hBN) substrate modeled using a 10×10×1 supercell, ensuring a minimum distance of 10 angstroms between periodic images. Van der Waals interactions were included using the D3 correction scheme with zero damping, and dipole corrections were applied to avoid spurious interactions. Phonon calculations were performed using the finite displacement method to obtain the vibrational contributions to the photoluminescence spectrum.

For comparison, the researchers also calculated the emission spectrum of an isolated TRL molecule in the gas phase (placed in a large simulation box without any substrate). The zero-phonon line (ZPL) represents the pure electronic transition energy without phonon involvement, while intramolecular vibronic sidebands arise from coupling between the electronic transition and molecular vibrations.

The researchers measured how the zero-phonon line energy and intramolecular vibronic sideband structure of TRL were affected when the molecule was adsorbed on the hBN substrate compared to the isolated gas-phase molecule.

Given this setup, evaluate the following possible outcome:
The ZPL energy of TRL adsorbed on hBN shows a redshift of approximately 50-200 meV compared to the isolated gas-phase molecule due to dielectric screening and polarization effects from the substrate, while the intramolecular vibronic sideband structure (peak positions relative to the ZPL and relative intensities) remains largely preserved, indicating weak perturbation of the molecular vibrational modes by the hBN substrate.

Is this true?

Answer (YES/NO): NO